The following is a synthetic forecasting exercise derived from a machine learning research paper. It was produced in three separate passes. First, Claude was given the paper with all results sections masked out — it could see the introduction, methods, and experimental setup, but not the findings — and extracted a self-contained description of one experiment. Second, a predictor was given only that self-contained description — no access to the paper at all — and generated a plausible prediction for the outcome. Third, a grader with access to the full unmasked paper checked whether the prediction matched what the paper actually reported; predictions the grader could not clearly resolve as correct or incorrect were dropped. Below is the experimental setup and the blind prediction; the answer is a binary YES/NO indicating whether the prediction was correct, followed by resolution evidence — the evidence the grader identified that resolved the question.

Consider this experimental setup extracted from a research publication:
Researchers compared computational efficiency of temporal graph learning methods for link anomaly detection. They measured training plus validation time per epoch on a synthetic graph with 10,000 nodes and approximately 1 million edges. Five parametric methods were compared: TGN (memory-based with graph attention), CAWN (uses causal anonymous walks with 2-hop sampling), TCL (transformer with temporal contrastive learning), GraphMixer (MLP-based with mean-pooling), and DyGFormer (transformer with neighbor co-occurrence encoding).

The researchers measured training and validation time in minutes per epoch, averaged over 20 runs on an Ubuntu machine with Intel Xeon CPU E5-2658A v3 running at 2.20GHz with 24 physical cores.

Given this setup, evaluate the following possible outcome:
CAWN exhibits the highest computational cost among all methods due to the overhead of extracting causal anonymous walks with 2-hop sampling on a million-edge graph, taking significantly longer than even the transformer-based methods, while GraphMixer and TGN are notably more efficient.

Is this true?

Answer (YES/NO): NO